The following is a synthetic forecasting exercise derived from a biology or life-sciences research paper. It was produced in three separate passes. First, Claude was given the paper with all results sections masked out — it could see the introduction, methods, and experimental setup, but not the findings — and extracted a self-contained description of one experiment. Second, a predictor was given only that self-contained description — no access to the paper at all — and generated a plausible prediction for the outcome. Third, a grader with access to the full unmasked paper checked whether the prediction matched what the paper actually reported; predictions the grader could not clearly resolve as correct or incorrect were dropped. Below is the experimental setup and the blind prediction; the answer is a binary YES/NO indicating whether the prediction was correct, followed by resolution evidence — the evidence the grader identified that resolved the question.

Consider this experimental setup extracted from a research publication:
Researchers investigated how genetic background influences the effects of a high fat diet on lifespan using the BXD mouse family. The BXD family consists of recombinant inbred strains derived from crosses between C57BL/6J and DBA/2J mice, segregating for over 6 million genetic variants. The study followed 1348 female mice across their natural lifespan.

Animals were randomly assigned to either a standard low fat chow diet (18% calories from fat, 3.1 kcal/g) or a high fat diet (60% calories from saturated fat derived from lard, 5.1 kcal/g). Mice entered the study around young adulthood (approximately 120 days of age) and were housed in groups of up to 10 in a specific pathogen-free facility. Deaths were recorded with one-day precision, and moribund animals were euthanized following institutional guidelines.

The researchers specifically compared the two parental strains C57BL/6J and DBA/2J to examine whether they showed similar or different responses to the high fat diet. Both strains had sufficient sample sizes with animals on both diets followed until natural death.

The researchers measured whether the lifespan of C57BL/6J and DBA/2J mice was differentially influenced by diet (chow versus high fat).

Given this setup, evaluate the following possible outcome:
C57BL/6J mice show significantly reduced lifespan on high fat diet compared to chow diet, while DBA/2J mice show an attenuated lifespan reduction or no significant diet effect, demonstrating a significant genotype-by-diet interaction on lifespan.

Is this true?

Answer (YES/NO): YES